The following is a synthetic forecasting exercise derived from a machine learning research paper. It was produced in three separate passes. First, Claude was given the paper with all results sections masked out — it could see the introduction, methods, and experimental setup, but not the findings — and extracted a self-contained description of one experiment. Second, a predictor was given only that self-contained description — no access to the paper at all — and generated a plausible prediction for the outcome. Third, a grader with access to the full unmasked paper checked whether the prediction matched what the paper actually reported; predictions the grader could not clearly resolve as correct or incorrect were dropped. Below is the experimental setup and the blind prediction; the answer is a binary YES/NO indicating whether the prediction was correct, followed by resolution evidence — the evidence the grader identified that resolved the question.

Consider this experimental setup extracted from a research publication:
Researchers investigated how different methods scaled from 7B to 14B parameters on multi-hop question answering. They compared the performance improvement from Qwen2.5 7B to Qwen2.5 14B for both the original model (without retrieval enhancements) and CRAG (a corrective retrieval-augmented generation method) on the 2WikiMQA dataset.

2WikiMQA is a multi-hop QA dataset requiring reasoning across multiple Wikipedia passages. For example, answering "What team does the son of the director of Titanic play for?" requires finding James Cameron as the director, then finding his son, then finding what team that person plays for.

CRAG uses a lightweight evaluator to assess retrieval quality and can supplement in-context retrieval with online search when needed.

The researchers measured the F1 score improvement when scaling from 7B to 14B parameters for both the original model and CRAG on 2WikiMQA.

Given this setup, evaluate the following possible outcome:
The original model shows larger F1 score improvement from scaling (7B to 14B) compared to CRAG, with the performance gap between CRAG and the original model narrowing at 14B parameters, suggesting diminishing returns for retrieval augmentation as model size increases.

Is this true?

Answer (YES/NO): NO